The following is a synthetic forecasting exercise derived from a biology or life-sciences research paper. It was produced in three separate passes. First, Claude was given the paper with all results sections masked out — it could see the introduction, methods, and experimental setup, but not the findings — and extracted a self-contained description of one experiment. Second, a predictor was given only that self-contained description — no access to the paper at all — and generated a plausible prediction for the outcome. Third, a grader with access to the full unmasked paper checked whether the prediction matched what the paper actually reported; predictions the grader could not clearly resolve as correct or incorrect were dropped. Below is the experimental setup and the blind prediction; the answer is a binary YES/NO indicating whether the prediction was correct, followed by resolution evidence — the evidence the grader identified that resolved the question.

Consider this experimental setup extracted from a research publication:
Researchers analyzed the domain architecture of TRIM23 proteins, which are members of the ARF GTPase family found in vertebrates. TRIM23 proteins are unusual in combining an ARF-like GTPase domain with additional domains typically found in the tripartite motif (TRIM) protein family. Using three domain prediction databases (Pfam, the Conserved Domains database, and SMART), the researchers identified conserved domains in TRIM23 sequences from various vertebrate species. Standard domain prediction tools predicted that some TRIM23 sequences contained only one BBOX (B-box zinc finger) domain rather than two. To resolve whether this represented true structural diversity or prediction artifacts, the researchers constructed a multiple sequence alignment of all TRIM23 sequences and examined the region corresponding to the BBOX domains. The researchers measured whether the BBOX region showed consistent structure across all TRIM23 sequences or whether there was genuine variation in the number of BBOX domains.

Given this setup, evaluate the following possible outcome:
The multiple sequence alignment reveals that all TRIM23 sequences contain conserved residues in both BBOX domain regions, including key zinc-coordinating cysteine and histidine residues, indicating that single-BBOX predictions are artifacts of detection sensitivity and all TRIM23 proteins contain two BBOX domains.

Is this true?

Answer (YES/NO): NO